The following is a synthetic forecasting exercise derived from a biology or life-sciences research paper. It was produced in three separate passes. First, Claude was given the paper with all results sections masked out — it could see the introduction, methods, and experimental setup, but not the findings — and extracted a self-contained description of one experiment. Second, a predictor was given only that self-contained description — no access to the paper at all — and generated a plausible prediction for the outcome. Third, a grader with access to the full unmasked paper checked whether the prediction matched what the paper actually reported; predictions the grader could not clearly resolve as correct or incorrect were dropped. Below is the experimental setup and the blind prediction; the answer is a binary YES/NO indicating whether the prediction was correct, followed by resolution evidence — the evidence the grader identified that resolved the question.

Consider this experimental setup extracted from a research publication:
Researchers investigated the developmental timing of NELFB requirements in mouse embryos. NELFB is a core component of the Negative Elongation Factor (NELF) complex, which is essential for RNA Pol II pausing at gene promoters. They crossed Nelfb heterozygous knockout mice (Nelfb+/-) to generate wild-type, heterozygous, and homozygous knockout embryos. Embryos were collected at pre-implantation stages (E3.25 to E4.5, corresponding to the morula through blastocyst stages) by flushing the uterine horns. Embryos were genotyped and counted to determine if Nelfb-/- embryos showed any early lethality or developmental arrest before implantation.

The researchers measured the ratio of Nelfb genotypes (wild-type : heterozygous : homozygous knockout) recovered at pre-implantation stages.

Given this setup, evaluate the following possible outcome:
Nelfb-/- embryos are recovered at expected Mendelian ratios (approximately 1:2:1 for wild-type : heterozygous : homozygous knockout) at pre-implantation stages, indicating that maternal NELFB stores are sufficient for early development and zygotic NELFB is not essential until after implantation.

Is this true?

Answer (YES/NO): YES